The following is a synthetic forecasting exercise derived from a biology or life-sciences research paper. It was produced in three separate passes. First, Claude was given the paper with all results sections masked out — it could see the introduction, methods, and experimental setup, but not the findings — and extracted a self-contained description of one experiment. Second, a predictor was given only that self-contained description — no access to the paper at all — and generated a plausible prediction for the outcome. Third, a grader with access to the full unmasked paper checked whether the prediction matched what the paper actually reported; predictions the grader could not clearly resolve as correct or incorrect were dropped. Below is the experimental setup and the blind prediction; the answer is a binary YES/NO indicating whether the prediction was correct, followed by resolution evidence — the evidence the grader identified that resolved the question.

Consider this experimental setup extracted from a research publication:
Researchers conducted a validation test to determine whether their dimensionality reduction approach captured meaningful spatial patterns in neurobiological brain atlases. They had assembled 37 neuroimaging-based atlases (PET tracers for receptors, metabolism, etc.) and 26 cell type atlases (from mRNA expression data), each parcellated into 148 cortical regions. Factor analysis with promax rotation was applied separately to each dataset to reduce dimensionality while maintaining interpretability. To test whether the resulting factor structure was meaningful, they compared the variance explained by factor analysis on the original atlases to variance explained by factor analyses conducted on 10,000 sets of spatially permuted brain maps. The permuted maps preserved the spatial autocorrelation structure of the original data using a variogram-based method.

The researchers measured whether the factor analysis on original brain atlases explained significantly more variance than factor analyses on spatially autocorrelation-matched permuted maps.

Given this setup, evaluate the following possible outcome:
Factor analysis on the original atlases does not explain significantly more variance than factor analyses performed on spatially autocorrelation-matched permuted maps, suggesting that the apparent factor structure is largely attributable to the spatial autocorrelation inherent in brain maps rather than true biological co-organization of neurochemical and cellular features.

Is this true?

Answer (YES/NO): NO